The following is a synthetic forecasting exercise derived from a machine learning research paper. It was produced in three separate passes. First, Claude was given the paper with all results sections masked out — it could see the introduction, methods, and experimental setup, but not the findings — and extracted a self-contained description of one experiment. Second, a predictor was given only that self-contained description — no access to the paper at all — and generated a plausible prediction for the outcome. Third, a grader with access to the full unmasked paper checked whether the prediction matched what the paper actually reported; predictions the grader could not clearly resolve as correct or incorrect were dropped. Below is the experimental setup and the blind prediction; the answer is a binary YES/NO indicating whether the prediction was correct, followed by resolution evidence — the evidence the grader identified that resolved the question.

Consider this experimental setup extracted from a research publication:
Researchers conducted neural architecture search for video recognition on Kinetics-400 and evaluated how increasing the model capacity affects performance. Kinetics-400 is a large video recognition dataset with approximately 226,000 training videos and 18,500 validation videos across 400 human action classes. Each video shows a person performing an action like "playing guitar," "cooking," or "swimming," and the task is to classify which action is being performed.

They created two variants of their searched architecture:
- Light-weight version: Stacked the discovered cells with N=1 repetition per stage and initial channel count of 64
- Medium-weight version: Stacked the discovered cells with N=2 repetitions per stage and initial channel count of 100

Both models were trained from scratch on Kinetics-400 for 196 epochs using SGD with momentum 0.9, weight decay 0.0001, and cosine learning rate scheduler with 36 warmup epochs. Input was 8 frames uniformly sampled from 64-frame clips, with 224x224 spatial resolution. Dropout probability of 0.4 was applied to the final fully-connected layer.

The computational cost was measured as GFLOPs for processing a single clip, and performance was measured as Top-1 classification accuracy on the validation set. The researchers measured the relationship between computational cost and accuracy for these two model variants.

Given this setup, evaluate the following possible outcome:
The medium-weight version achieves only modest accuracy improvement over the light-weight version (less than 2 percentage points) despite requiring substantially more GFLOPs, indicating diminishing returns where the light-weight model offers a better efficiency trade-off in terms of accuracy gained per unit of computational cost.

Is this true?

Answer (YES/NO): NO